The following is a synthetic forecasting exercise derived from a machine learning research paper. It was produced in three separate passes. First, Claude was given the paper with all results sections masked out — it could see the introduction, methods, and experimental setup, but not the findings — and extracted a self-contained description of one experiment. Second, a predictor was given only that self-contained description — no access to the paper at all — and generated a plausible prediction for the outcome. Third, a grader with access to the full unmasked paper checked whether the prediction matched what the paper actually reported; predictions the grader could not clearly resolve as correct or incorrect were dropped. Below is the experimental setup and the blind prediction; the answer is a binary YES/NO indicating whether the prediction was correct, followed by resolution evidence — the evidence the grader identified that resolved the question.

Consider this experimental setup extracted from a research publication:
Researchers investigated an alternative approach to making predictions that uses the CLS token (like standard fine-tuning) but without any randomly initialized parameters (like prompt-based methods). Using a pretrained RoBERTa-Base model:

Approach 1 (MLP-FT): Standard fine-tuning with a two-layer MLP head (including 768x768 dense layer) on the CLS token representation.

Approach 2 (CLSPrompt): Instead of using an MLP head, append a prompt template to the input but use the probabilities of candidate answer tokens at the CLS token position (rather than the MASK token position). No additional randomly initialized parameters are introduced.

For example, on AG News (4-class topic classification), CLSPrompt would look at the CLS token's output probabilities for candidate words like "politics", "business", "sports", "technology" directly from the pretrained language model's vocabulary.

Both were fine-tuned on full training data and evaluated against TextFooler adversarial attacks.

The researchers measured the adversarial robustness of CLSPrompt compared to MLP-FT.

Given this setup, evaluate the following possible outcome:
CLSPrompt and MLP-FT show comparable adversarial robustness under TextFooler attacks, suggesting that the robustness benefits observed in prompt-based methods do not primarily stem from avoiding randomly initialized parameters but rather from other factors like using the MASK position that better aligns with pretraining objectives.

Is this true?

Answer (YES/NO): NO